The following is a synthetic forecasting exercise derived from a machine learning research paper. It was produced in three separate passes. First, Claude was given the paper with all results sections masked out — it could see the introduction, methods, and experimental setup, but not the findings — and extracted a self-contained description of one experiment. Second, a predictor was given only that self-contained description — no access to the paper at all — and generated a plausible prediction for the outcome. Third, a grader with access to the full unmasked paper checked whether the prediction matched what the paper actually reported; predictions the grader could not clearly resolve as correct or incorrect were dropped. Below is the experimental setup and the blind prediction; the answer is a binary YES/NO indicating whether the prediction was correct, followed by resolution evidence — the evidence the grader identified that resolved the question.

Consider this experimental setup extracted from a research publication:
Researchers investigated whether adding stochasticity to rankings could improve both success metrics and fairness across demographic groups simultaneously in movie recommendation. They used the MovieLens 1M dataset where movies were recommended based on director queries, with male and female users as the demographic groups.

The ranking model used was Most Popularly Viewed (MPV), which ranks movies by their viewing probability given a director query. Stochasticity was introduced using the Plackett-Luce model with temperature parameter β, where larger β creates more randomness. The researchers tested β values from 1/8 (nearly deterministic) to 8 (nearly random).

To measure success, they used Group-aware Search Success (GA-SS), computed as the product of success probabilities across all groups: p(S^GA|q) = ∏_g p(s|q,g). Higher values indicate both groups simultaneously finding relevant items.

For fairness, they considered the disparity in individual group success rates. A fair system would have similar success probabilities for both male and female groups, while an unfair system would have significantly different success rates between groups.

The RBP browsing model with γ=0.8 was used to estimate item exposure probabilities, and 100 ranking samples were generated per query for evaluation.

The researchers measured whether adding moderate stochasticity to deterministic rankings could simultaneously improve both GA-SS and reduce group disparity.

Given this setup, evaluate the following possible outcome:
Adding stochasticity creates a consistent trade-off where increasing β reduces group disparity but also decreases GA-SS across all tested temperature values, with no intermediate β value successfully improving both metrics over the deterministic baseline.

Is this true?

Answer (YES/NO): NO